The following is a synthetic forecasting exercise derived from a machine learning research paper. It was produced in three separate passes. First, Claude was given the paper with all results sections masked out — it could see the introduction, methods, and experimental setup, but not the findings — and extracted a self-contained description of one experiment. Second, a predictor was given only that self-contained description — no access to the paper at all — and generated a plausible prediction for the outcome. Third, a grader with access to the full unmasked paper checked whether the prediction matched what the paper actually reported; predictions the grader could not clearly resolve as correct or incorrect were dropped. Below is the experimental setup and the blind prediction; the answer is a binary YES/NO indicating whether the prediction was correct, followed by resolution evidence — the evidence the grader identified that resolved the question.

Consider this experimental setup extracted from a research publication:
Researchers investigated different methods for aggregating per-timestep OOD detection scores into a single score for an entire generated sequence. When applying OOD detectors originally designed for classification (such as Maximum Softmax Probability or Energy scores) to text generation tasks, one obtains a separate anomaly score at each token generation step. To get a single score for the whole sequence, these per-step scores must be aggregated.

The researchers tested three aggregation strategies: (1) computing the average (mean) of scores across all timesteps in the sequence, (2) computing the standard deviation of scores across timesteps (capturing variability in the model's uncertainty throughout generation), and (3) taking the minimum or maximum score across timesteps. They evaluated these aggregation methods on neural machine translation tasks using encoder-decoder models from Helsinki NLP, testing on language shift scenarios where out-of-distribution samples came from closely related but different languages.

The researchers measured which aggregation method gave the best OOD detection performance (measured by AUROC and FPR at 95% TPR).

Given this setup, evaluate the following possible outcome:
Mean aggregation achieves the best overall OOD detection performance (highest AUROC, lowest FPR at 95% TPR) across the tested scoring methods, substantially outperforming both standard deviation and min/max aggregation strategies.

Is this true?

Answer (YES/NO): NO